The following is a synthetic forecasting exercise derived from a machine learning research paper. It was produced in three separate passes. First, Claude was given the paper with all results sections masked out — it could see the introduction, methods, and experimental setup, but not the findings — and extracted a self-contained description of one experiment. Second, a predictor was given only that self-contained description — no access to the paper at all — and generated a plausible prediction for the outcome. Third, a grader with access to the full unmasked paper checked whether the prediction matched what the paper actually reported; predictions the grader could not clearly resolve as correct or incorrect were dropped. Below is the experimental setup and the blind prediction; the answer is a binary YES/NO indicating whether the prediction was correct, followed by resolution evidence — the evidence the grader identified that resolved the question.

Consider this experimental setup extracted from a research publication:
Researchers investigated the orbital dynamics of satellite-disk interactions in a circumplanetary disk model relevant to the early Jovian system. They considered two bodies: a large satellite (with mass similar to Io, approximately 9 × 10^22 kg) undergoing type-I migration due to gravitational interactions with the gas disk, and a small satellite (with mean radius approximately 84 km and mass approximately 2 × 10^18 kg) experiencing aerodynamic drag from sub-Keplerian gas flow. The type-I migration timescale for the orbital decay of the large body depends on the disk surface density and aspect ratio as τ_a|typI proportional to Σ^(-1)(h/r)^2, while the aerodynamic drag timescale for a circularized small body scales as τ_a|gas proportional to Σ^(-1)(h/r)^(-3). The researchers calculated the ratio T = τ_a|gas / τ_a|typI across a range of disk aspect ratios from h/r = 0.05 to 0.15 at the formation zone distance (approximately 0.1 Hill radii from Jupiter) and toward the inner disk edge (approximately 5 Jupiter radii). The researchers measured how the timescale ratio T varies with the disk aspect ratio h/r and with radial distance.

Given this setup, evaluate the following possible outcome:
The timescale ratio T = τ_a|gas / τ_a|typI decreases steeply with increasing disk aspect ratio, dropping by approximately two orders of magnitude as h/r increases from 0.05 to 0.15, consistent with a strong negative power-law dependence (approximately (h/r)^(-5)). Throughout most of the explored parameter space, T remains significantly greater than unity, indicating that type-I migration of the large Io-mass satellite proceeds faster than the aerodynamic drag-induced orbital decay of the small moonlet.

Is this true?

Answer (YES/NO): NO